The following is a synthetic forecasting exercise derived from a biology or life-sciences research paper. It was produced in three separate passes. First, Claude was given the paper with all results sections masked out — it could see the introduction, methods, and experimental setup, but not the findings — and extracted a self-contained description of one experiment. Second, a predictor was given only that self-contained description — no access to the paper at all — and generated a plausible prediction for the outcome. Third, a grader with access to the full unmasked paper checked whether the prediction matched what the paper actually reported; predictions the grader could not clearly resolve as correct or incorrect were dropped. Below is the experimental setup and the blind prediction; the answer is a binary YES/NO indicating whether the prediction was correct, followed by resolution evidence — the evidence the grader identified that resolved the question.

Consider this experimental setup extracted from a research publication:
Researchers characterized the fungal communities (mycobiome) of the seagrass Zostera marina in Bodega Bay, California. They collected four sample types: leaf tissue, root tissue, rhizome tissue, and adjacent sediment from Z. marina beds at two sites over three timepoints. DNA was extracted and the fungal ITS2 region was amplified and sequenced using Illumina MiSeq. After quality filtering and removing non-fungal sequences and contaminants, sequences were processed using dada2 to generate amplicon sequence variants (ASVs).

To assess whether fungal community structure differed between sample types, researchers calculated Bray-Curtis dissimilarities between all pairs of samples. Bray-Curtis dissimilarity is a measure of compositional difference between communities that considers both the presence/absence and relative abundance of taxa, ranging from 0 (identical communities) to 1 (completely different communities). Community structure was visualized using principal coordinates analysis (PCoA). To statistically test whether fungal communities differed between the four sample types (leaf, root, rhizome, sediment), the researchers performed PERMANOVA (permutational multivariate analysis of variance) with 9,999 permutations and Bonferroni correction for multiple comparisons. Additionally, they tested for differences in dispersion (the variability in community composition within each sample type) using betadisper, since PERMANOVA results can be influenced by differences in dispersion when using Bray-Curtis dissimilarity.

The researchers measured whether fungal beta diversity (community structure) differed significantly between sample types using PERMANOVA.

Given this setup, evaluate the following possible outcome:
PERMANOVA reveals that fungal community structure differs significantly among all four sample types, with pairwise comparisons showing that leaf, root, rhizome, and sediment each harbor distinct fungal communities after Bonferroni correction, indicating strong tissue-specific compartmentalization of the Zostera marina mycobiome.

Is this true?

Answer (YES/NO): NO